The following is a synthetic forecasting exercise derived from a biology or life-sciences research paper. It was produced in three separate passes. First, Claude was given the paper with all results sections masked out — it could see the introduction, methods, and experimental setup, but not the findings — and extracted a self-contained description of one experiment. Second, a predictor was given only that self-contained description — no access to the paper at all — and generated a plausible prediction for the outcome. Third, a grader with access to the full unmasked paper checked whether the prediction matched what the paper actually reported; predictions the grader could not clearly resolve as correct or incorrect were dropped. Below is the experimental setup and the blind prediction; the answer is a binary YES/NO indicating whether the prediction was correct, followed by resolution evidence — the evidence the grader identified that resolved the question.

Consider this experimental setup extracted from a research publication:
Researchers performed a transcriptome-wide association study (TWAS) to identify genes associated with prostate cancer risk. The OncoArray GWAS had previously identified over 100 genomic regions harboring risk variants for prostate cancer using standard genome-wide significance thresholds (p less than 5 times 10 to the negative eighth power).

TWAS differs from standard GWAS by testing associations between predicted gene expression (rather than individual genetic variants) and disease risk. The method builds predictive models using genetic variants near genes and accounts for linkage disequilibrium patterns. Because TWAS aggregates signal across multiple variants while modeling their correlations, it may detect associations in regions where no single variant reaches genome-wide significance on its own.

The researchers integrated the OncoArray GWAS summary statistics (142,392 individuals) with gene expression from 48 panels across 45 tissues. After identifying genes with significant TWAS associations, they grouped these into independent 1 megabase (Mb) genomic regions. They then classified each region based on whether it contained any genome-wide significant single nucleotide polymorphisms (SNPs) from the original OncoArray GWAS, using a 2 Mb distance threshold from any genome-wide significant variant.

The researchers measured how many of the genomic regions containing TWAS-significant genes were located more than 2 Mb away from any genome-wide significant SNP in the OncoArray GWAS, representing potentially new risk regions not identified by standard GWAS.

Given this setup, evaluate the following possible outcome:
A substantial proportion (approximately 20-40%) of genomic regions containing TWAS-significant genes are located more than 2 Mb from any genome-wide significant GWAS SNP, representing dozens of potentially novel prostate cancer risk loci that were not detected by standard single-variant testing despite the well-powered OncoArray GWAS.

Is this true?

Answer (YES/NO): NO